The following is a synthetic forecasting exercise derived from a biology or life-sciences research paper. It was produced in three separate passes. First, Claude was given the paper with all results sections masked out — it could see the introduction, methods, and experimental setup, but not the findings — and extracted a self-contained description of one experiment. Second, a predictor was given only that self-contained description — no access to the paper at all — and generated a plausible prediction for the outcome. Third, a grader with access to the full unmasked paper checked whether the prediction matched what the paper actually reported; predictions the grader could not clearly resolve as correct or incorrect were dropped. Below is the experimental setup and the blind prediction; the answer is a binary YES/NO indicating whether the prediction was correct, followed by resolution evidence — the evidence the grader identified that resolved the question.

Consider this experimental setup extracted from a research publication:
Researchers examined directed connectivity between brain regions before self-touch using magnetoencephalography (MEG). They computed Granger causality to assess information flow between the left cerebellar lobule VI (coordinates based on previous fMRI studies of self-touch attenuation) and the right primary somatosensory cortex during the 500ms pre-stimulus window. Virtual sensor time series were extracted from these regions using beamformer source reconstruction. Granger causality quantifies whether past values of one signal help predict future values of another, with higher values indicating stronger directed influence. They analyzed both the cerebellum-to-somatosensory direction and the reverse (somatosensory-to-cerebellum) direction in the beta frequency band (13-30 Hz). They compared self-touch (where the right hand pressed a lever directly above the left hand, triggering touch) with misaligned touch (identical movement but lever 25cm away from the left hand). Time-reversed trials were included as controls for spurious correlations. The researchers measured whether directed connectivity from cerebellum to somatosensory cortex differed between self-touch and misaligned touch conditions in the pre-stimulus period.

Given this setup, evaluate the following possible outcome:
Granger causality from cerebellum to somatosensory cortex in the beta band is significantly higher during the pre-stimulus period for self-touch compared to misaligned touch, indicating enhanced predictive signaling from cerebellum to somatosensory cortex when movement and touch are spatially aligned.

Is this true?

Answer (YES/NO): YES